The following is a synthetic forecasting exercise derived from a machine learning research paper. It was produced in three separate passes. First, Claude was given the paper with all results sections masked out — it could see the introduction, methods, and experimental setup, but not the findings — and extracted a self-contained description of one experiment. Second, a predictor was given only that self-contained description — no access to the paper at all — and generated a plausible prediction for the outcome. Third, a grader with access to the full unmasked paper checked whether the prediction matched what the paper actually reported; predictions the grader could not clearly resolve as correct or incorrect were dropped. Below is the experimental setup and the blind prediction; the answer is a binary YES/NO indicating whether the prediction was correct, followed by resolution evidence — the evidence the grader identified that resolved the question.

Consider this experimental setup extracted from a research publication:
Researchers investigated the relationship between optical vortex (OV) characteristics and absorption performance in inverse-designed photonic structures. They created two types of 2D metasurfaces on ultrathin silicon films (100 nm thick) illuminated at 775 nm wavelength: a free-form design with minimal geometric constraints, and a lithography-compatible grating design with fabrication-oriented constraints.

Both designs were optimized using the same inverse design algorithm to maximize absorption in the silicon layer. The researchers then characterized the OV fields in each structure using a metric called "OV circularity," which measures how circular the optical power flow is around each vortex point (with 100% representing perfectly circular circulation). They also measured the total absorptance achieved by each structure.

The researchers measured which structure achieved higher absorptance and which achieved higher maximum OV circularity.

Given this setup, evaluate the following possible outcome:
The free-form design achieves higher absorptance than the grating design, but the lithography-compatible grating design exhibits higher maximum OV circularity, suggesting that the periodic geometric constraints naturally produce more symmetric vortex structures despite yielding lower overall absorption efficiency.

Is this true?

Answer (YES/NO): YES